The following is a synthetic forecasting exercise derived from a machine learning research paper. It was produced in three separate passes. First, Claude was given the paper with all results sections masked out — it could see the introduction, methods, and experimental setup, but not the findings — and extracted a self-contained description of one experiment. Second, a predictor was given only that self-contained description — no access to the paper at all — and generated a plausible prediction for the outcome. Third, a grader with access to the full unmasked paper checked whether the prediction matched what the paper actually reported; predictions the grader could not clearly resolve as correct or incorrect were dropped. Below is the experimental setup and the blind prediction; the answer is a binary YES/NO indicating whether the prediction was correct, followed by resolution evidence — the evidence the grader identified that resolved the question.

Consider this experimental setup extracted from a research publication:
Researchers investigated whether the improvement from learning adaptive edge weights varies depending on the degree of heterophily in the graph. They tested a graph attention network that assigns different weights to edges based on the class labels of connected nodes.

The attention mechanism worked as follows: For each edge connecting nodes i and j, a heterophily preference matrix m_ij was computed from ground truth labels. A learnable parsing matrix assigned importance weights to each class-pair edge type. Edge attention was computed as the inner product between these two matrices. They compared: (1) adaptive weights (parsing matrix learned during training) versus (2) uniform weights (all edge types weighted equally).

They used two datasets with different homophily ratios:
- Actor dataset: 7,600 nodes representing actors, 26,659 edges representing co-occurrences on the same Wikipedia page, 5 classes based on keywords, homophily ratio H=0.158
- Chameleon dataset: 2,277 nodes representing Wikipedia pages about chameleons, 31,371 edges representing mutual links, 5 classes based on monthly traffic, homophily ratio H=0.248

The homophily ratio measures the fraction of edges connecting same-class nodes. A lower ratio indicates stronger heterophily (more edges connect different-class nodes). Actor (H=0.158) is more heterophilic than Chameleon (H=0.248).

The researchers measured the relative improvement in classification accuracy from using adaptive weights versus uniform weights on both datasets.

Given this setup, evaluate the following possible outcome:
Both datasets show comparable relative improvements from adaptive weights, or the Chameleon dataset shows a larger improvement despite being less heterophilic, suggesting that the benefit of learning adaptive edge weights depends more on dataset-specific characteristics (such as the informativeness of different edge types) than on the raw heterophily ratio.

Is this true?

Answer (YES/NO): NO